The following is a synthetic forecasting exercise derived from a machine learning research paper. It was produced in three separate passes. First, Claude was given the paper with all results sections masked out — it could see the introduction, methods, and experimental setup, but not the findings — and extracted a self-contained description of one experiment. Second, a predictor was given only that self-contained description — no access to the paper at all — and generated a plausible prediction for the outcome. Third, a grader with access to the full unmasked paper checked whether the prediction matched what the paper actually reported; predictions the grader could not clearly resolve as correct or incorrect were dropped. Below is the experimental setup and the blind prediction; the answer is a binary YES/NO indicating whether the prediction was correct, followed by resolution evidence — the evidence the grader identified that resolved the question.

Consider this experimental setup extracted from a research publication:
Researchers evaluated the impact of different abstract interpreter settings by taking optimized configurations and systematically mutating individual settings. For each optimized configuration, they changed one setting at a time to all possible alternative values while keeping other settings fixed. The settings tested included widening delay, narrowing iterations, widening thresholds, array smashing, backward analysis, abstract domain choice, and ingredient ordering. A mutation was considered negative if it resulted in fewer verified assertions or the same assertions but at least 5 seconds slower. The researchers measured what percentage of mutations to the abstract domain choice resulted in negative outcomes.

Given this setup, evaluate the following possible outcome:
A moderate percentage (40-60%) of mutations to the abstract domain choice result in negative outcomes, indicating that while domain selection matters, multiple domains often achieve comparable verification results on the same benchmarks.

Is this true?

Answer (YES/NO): NO